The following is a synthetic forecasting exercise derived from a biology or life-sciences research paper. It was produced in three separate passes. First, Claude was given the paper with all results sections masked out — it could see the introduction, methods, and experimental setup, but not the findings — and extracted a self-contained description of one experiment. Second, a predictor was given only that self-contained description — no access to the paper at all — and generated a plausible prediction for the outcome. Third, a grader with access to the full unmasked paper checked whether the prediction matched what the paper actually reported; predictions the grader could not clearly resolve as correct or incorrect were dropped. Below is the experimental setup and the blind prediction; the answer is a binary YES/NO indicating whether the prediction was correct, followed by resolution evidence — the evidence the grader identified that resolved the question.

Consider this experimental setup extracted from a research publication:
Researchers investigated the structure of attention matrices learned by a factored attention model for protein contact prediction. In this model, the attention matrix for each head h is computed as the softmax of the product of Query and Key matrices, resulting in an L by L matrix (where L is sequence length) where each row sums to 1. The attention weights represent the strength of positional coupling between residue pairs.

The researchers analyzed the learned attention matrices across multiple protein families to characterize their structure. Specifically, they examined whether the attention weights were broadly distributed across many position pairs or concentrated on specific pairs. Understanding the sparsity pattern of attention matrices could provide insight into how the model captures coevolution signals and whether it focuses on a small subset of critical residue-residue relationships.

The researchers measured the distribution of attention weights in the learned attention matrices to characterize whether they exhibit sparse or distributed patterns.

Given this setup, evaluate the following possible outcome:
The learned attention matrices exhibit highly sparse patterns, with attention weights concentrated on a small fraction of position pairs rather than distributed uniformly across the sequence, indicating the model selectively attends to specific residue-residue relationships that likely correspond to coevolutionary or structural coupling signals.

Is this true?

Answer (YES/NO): YES